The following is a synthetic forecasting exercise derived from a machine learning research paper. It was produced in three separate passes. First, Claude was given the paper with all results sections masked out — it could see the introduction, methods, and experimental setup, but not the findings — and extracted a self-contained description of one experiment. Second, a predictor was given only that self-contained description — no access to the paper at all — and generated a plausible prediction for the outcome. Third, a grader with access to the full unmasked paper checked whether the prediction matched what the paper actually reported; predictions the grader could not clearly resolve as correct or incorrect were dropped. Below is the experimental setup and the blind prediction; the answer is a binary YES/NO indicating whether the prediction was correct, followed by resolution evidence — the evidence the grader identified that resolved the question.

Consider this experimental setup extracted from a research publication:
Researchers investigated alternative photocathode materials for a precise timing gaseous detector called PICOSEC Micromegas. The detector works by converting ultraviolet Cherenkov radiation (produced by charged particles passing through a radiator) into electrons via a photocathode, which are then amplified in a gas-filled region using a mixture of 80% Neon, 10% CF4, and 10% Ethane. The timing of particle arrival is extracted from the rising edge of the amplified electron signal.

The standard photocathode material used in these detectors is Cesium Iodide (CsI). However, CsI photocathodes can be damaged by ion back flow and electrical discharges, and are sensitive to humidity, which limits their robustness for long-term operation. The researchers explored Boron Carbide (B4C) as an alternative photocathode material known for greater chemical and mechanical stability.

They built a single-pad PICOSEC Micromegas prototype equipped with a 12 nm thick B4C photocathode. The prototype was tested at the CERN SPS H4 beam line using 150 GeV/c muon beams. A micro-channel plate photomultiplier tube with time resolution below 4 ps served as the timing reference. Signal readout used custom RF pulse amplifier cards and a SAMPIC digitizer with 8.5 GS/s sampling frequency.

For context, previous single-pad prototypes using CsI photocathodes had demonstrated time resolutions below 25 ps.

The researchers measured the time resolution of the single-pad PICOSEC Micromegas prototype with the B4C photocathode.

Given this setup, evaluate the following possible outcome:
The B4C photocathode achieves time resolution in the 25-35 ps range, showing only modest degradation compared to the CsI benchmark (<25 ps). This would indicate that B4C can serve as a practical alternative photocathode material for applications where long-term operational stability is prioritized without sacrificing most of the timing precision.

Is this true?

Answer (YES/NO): NO